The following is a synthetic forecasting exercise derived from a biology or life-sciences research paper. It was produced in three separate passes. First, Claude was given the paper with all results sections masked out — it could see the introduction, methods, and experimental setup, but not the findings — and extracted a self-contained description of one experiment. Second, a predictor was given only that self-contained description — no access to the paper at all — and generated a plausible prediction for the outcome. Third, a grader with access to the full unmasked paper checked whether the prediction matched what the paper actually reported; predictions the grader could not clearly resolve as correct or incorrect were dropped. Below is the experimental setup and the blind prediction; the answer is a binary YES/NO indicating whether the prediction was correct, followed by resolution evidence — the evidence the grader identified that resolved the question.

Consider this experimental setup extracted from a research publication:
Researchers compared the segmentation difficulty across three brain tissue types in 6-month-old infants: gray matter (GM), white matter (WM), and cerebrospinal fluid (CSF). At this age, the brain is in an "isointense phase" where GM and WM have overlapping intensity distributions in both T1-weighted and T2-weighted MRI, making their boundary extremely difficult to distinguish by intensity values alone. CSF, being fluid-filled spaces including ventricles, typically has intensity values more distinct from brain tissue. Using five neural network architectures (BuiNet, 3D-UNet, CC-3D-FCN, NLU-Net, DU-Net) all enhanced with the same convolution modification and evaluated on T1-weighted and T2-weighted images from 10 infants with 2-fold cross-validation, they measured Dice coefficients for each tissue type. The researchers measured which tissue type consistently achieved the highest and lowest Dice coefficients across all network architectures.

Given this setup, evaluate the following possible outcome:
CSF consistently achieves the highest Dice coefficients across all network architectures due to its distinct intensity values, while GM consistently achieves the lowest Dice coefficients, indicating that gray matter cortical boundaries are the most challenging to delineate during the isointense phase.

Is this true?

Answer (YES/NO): NO